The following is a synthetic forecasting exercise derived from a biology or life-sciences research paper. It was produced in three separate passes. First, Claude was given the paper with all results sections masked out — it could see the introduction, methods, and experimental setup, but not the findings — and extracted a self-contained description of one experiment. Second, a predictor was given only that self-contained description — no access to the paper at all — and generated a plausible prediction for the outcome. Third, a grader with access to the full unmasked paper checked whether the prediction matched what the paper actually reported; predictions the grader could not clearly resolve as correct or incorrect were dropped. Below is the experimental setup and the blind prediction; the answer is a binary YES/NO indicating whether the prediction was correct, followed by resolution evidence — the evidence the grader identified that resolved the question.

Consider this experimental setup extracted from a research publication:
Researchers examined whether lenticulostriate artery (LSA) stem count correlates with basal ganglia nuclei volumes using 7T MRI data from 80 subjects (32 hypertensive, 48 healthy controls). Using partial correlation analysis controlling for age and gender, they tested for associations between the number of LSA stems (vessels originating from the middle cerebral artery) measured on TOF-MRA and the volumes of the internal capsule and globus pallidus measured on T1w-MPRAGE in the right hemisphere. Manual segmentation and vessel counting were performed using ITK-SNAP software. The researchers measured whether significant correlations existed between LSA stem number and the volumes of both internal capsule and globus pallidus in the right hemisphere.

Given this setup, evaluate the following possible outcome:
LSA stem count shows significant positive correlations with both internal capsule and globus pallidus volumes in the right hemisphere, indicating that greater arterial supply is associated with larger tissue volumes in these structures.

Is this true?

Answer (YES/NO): YES